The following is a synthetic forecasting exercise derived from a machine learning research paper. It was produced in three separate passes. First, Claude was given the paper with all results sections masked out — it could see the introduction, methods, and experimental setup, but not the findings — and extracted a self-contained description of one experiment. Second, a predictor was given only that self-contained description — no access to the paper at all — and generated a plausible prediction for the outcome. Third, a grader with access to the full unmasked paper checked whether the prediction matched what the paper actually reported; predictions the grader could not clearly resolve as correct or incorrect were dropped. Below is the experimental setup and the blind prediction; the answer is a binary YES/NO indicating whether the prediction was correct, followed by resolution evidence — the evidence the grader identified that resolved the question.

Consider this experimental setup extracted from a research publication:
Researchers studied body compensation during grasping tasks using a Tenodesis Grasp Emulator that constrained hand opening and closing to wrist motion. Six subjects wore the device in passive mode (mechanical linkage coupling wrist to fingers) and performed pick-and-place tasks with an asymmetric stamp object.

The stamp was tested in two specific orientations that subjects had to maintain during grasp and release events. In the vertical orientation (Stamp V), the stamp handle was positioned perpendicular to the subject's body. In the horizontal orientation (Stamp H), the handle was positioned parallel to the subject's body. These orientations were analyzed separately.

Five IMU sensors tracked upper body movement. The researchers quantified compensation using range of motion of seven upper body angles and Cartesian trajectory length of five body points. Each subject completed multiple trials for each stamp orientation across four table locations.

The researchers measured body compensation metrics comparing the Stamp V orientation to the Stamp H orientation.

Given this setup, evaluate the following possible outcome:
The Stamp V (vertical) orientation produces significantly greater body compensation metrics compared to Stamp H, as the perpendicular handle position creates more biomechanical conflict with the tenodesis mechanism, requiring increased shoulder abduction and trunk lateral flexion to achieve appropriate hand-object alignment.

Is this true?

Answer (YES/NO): NO